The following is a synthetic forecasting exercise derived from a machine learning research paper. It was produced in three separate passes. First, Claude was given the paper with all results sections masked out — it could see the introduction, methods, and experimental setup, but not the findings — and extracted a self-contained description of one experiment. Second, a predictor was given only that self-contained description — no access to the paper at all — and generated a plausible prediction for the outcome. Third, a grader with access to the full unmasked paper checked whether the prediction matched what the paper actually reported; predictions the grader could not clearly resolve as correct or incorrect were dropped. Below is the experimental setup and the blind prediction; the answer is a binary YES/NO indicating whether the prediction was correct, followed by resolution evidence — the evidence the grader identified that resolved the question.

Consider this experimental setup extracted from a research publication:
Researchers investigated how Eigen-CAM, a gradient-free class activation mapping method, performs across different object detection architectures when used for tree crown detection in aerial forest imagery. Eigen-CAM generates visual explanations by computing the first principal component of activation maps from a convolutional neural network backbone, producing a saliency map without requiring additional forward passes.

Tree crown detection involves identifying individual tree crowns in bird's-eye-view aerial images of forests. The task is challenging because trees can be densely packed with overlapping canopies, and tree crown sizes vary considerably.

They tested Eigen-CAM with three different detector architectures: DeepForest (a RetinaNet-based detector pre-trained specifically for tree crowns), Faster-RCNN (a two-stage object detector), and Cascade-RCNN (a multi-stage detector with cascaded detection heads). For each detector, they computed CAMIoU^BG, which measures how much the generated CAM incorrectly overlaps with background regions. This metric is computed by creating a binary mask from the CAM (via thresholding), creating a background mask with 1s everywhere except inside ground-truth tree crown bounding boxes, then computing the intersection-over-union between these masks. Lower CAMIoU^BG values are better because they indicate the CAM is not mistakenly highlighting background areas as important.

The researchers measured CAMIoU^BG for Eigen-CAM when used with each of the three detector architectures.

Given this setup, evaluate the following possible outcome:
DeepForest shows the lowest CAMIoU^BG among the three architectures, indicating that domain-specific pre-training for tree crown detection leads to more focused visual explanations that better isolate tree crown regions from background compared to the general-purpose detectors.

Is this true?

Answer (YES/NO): NO